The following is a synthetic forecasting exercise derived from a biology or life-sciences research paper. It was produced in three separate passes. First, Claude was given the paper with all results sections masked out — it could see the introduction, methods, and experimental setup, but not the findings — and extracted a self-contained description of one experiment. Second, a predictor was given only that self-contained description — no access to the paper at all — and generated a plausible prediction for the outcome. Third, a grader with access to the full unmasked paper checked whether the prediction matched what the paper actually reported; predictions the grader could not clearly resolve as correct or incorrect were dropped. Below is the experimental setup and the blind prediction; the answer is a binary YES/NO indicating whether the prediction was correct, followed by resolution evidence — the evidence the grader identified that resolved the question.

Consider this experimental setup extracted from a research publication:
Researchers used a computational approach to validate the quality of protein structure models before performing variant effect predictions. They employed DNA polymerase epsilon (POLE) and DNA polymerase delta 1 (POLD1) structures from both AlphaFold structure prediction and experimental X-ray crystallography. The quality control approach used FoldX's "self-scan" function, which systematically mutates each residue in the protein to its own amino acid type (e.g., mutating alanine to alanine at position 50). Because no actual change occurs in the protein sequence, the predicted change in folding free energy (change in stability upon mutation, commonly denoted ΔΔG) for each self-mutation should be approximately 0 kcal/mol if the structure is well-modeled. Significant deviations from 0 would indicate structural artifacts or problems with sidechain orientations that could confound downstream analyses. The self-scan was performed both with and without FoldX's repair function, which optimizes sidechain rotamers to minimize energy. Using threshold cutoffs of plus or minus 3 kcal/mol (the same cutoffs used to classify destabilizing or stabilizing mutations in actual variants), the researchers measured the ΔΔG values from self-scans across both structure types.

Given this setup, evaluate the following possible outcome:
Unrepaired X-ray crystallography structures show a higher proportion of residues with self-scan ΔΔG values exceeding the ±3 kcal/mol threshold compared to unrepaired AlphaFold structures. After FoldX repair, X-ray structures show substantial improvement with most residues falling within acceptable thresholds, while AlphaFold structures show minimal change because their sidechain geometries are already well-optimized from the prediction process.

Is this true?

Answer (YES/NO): NO